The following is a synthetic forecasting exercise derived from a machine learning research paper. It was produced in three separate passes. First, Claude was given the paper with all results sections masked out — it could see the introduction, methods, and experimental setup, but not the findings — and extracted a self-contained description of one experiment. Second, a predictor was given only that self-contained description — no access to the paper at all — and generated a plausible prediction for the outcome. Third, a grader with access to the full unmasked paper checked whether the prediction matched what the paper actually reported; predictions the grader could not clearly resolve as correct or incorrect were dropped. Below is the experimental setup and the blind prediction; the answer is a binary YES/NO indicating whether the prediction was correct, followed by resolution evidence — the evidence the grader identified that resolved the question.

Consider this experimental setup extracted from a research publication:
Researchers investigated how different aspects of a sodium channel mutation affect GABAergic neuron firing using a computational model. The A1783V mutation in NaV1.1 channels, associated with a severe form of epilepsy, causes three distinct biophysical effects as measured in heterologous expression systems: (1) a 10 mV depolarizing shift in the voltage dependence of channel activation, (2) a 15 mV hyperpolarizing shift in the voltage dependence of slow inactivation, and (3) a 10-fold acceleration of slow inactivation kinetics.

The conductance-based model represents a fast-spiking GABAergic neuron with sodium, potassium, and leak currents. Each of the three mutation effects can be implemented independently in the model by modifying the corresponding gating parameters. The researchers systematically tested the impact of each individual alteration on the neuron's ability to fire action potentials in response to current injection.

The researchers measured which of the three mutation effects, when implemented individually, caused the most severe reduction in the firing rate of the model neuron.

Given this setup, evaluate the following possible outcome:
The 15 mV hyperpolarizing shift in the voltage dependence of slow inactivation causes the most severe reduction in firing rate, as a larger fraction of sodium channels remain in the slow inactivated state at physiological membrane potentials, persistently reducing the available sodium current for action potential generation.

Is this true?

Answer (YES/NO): NO